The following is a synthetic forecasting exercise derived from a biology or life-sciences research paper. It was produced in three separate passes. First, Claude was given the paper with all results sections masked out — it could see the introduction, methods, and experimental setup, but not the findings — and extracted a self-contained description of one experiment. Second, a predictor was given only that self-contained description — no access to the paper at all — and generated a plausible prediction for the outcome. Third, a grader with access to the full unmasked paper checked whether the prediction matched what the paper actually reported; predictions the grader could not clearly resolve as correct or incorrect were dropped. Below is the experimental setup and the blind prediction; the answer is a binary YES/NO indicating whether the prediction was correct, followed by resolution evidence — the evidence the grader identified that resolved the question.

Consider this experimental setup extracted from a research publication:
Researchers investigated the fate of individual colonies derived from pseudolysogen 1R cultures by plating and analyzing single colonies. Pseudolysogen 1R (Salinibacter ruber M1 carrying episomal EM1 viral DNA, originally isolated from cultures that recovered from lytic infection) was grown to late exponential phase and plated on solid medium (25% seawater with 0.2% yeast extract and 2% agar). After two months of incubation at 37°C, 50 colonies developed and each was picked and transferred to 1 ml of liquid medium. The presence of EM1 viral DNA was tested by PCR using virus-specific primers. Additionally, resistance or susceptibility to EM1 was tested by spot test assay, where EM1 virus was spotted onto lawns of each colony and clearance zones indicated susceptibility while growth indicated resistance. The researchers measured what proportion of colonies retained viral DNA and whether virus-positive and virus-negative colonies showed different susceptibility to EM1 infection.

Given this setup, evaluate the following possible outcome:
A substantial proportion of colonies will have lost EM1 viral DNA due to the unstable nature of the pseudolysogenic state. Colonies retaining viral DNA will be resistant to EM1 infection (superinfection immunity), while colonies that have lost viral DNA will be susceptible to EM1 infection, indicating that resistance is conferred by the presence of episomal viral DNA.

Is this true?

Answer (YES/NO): YES